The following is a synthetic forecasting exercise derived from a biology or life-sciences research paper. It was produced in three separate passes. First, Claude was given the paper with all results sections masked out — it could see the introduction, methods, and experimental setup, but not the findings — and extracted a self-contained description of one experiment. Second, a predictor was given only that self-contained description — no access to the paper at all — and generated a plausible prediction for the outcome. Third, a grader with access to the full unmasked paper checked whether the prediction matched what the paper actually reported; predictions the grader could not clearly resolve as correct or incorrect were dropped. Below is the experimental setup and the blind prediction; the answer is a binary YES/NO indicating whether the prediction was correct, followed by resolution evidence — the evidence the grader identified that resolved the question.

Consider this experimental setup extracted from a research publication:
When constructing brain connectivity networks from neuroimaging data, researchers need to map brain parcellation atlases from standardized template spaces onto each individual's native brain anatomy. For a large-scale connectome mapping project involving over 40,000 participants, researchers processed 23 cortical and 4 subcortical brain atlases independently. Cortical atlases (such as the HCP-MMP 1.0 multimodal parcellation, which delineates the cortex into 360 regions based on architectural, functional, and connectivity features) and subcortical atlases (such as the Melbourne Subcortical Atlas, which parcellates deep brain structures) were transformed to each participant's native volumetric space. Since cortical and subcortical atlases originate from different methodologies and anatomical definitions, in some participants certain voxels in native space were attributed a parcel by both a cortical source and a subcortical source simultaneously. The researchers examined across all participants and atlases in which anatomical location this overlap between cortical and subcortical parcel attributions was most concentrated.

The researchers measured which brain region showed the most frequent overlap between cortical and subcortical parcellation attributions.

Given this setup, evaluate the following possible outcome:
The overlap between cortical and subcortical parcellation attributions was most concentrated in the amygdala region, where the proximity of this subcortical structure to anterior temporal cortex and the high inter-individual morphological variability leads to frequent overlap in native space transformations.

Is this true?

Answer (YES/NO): NO